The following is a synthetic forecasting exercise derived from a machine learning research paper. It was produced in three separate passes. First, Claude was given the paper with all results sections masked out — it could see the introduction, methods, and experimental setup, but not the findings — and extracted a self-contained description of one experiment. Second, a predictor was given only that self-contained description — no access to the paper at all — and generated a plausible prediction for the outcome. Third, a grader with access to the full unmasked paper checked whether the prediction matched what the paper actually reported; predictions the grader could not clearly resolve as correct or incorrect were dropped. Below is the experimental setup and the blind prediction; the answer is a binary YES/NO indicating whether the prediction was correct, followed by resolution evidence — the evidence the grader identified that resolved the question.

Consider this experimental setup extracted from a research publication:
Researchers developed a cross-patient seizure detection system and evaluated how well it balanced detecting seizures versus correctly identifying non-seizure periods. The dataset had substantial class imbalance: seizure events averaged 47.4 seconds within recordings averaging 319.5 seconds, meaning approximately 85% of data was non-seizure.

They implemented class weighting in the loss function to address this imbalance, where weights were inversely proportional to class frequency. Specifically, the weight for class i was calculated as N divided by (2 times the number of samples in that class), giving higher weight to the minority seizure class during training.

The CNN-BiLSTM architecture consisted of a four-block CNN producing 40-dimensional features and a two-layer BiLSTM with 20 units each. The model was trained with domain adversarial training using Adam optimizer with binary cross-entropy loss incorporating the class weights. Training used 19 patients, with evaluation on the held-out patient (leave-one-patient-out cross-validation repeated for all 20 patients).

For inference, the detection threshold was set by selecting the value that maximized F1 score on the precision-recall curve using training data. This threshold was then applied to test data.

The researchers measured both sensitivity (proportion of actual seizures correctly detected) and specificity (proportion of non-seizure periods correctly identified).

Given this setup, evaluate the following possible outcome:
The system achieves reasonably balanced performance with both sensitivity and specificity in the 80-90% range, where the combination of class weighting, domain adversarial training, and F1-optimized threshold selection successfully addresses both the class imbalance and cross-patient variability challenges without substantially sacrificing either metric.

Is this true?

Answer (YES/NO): NO